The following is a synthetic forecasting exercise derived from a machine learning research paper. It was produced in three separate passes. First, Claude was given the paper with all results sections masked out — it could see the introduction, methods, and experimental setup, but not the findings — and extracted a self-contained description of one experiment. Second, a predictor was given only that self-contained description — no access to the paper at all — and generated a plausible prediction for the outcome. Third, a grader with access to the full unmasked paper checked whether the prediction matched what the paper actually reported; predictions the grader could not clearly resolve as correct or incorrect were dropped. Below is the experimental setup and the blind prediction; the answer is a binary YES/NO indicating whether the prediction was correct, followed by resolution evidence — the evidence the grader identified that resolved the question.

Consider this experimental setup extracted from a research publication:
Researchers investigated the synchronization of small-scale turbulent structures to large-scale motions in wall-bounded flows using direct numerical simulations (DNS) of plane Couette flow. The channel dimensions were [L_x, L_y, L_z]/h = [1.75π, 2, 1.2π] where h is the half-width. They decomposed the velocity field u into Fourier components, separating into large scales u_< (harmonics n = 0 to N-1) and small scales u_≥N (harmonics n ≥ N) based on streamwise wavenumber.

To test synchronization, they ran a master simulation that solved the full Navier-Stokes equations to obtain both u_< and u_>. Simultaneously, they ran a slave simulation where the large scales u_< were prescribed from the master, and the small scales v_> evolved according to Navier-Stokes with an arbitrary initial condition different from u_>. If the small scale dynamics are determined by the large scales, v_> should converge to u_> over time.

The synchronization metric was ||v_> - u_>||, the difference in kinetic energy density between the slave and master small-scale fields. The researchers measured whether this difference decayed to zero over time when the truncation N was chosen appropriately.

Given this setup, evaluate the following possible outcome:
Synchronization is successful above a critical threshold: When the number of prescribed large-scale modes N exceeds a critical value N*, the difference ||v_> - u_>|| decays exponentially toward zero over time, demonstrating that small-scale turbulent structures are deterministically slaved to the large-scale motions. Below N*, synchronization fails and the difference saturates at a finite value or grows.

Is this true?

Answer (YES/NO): YES